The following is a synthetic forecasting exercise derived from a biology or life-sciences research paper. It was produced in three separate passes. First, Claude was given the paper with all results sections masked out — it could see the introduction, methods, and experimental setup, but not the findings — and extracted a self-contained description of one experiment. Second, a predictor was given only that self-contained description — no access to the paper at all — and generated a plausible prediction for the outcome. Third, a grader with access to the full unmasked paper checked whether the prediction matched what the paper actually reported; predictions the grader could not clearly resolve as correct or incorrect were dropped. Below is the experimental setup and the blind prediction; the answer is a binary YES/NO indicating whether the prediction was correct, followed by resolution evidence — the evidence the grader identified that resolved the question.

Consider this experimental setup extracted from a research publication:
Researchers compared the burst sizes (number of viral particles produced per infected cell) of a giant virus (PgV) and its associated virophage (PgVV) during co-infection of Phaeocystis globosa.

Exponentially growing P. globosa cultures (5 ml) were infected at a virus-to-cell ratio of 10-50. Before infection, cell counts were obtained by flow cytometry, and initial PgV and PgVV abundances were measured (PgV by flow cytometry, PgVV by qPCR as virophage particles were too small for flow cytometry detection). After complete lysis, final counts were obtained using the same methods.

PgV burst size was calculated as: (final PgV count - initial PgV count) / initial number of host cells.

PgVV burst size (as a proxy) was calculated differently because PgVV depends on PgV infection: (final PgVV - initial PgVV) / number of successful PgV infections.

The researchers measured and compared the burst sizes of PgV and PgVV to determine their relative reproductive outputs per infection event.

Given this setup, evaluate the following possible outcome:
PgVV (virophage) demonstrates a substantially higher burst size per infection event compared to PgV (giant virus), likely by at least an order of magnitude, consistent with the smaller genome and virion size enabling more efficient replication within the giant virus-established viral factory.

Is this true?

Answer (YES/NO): NO